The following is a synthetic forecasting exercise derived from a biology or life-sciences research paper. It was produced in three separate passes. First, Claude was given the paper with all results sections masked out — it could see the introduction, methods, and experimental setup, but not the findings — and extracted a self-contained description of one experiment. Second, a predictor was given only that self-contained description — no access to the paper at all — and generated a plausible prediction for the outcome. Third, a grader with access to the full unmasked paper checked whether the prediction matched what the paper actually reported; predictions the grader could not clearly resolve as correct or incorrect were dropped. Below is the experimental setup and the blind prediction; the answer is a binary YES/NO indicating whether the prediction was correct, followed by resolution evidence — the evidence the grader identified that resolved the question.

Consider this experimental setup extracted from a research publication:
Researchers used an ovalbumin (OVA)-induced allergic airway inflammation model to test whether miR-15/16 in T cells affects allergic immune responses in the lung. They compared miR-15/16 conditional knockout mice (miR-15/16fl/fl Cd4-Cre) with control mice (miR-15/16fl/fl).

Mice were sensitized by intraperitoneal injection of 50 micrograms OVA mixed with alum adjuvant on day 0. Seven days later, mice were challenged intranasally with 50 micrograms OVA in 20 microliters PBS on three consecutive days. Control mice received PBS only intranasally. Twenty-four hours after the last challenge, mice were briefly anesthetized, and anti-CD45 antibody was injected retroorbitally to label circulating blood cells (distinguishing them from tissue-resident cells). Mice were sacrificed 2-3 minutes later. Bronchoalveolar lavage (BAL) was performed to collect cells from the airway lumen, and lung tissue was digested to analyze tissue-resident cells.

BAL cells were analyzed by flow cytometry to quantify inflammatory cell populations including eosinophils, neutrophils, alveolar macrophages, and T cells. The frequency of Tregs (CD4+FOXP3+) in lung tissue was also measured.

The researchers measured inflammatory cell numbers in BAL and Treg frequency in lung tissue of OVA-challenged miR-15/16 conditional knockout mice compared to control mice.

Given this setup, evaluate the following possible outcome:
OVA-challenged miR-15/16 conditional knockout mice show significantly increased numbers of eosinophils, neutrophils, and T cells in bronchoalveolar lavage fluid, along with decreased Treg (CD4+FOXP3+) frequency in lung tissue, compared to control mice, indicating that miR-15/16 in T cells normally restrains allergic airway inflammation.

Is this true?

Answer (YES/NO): NO